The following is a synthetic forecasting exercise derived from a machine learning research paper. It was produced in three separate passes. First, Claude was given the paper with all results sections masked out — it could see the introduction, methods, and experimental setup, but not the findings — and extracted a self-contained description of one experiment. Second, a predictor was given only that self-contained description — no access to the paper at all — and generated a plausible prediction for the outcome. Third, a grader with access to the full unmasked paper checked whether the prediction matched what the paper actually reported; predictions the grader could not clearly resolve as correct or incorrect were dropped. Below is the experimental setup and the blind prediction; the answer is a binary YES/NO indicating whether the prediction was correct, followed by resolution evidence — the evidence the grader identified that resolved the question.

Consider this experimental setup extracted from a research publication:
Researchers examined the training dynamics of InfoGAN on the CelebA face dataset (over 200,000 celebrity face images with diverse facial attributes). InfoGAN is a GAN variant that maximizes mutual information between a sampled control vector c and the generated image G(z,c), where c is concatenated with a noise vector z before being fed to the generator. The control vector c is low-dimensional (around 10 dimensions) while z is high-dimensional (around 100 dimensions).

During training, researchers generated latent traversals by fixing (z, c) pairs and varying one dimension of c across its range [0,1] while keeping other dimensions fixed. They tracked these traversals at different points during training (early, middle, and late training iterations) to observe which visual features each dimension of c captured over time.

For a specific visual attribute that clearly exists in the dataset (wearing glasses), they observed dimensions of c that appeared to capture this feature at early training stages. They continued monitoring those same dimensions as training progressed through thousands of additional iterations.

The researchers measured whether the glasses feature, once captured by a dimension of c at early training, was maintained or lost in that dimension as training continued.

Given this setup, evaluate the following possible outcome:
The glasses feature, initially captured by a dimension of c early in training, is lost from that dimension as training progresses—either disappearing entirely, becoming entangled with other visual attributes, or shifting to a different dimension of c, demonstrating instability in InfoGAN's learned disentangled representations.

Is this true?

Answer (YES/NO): YES